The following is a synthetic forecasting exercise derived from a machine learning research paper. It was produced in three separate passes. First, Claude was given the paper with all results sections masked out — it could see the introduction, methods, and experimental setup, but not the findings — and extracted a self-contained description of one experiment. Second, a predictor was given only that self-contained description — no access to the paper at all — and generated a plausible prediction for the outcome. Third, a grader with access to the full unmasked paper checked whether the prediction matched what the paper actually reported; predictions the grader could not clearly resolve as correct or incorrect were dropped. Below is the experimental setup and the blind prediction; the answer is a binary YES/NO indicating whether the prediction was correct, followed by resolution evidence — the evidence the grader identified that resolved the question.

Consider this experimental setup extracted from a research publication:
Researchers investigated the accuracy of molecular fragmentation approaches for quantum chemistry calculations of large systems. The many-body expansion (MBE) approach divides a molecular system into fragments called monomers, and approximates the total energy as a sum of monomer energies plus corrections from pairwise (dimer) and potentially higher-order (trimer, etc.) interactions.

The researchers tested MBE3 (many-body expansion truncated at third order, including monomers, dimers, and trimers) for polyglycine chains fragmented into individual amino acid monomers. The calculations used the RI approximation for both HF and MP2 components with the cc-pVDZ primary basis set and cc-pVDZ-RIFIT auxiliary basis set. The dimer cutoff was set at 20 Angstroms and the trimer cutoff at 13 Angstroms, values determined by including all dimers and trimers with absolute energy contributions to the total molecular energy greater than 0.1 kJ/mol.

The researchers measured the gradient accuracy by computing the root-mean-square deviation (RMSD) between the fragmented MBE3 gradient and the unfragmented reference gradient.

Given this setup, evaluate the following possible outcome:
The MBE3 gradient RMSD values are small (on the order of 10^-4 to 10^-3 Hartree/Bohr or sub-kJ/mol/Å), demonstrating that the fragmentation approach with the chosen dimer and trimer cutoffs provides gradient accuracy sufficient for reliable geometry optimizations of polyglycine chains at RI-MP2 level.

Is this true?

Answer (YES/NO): NO